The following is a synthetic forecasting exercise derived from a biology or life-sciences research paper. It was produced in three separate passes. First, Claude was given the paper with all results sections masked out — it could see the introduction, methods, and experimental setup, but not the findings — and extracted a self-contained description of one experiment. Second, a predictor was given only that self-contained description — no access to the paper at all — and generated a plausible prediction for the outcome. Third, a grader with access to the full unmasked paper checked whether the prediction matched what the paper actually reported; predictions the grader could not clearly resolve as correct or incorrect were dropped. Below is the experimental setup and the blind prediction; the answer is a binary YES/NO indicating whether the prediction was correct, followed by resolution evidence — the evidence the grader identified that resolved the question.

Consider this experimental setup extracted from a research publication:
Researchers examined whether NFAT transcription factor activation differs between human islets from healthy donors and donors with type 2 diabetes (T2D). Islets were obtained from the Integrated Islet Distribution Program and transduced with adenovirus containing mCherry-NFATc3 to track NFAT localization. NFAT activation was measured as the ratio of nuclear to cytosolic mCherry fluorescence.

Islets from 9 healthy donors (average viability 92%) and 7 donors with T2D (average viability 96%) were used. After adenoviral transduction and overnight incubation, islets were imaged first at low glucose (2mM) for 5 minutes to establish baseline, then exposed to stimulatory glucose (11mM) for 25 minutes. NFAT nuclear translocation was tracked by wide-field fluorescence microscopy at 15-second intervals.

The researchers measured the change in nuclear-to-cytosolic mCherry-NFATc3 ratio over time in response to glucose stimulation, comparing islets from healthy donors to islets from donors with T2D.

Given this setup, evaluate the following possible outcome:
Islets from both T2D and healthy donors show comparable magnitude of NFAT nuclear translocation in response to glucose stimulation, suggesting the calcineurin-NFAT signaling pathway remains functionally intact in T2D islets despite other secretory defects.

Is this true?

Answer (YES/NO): NO